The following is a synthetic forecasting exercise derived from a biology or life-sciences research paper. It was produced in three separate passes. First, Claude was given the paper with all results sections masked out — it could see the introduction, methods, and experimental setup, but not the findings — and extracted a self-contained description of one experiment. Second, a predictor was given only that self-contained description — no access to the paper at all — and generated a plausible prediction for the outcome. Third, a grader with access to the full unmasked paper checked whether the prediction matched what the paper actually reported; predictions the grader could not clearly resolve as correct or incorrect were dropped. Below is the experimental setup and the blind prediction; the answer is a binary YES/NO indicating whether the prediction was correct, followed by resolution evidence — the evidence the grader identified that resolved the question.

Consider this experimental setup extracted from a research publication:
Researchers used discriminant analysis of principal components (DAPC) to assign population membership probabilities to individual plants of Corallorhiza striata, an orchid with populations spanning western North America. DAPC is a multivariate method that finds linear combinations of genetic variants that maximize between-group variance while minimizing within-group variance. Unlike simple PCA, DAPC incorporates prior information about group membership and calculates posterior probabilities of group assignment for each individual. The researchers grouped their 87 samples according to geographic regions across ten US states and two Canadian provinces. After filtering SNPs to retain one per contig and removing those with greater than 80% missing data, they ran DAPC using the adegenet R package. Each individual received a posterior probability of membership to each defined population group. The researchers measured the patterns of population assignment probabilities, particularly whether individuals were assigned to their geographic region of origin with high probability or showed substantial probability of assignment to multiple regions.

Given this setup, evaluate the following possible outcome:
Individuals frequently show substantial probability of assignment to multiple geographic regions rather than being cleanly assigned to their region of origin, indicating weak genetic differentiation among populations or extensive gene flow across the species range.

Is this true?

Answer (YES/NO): NO